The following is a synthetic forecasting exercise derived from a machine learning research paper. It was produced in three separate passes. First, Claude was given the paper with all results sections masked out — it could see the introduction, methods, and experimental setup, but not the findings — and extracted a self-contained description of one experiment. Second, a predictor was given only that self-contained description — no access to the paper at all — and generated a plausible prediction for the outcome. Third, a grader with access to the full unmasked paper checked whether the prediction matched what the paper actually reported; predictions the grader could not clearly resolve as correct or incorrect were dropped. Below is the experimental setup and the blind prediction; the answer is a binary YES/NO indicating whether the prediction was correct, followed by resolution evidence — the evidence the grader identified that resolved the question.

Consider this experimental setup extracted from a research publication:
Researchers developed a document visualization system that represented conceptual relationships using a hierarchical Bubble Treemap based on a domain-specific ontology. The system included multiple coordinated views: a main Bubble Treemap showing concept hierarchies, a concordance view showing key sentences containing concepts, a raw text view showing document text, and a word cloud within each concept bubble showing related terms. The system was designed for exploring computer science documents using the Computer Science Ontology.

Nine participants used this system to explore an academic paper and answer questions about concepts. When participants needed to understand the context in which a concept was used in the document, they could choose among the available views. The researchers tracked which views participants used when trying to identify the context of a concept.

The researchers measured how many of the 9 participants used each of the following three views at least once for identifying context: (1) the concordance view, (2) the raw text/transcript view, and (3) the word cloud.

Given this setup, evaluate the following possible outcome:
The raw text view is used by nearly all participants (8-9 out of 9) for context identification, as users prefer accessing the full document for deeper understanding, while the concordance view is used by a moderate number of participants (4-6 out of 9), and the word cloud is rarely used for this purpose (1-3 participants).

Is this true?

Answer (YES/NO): NO